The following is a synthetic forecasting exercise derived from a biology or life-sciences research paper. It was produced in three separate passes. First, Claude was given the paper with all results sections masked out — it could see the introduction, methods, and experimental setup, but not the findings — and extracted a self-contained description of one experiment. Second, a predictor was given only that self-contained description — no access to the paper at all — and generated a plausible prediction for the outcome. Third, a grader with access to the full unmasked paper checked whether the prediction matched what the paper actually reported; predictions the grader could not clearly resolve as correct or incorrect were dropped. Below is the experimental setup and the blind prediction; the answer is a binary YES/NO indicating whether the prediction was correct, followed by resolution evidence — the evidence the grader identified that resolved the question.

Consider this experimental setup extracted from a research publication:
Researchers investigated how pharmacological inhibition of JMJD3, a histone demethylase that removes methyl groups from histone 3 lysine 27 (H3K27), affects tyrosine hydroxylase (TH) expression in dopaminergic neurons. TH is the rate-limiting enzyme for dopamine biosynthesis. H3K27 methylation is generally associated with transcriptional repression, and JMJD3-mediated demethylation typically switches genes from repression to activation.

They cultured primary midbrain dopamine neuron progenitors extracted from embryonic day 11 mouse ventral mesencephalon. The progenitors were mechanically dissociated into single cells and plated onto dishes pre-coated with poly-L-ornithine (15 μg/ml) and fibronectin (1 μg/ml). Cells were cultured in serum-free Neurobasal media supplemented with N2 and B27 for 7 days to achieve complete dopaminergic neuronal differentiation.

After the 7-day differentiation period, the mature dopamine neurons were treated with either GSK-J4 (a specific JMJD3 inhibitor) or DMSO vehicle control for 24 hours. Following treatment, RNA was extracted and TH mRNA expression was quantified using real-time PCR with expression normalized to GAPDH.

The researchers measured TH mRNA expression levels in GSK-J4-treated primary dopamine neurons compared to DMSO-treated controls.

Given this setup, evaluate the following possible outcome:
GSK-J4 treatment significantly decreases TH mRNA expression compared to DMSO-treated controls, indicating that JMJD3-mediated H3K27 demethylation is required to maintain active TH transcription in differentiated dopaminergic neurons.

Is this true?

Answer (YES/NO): YES